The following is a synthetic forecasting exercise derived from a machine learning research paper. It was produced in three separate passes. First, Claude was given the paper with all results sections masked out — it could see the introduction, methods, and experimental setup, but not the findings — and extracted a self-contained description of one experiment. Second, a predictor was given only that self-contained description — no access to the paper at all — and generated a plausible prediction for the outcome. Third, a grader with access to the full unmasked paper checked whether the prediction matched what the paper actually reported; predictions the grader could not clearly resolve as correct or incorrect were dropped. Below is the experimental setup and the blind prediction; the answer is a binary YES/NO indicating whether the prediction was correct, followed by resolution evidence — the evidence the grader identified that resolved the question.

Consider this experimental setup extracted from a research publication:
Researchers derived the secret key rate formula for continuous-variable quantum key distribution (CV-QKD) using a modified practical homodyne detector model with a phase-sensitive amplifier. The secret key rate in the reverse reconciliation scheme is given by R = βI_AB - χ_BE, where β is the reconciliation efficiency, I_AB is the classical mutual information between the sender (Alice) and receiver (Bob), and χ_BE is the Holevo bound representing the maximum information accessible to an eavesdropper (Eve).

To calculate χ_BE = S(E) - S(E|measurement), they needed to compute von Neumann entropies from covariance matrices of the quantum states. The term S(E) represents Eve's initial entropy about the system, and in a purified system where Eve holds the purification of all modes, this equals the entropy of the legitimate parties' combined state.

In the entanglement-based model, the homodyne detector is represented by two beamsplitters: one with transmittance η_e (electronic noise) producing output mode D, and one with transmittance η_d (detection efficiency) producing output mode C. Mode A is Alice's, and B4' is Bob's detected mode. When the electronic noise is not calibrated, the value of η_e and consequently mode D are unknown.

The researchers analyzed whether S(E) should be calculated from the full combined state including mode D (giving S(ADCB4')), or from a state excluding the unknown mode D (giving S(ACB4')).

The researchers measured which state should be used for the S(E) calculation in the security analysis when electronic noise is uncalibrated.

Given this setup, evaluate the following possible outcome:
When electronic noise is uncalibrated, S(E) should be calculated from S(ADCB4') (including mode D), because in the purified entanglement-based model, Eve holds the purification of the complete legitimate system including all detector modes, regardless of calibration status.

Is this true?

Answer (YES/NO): NO